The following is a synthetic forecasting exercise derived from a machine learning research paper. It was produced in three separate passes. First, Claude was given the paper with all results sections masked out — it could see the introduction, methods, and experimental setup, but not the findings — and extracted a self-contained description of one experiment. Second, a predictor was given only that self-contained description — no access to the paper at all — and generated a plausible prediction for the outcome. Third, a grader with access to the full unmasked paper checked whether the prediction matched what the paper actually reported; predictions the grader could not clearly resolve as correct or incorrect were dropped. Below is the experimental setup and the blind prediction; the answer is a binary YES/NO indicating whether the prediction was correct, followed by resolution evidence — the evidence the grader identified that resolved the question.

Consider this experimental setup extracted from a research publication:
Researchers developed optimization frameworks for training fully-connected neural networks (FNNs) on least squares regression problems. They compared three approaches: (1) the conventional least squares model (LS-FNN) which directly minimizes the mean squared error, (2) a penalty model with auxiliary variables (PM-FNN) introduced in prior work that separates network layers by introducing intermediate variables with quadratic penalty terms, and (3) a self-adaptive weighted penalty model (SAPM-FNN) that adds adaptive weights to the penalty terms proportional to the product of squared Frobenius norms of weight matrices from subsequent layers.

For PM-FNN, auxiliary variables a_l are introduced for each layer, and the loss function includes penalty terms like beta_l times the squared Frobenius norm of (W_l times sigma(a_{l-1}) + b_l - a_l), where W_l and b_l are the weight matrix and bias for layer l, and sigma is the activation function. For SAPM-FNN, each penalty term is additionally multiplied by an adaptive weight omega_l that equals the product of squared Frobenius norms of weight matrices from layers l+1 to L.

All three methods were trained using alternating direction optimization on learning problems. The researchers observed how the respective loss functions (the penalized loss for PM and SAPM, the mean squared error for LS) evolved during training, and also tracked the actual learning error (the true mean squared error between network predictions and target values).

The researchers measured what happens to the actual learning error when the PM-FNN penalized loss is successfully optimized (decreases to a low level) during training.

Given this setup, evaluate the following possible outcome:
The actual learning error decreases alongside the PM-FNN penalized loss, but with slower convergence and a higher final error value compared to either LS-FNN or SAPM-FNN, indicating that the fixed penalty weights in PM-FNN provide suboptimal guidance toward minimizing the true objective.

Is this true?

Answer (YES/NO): NO